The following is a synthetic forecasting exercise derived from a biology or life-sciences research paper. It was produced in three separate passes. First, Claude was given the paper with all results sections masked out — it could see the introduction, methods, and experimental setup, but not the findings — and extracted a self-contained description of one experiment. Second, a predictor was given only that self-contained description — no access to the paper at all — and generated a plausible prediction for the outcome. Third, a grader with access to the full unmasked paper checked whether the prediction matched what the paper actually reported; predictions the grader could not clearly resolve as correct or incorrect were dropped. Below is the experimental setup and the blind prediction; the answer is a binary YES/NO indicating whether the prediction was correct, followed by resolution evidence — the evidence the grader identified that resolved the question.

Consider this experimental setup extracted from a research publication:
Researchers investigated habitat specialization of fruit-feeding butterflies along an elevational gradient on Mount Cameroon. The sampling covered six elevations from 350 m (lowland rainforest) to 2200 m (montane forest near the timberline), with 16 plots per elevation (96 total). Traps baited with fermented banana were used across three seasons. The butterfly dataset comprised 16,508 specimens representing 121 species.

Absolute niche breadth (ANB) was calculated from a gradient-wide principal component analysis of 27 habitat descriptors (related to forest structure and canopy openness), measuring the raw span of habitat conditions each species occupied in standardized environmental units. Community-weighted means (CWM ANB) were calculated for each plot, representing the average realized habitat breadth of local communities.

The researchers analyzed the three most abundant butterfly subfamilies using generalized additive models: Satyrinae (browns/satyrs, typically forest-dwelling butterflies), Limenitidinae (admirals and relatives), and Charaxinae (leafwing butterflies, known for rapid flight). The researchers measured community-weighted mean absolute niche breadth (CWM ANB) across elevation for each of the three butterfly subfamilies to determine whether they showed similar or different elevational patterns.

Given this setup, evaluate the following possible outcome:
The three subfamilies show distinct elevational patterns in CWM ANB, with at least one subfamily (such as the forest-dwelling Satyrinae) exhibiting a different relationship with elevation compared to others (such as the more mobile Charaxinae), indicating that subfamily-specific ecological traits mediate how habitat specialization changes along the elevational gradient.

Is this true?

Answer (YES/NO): NO